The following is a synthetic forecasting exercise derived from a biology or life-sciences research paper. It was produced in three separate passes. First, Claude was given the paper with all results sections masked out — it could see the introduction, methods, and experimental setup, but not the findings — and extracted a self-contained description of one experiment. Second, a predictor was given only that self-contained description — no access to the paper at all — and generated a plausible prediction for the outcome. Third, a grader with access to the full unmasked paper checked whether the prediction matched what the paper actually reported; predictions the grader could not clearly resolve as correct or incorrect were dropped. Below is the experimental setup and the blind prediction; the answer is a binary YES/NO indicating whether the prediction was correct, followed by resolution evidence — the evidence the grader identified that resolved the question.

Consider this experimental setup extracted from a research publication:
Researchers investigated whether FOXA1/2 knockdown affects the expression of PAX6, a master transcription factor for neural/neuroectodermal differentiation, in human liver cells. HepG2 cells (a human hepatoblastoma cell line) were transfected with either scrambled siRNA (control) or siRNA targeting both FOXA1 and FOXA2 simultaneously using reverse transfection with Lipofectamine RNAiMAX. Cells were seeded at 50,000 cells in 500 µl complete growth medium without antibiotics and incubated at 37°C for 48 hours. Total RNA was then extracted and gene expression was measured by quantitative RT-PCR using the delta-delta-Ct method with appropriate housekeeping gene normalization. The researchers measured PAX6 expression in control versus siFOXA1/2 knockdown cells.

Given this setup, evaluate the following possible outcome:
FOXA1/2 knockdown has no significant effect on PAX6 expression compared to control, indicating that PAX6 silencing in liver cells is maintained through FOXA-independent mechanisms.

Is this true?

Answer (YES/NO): NO